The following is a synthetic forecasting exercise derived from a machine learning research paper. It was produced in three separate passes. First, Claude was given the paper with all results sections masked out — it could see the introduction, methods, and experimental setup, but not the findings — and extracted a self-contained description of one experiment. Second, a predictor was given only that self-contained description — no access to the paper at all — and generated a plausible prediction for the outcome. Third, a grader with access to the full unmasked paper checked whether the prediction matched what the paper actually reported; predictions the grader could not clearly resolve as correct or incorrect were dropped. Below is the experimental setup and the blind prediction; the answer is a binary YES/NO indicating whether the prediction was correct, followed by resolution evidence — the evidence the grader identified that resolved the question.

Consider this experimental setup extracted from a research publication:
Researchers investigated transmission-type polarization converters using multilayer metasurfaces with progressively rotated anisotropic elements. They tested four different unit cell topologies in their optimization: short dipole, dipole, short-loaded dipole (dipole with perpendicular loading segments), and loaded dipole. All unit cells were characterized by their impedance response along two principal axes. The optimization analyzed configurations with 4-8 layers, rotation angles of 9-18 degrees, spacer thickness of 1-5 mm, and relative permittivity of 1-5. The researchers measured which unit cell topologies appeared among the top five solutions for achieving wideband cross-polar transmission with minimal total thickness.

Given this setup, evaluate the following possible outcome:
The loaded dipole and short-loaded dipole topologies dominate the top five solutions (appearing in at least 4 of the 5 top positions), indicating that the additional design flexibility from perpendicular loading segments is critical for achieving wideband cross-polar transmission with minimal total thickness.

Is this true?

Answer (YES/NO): NO